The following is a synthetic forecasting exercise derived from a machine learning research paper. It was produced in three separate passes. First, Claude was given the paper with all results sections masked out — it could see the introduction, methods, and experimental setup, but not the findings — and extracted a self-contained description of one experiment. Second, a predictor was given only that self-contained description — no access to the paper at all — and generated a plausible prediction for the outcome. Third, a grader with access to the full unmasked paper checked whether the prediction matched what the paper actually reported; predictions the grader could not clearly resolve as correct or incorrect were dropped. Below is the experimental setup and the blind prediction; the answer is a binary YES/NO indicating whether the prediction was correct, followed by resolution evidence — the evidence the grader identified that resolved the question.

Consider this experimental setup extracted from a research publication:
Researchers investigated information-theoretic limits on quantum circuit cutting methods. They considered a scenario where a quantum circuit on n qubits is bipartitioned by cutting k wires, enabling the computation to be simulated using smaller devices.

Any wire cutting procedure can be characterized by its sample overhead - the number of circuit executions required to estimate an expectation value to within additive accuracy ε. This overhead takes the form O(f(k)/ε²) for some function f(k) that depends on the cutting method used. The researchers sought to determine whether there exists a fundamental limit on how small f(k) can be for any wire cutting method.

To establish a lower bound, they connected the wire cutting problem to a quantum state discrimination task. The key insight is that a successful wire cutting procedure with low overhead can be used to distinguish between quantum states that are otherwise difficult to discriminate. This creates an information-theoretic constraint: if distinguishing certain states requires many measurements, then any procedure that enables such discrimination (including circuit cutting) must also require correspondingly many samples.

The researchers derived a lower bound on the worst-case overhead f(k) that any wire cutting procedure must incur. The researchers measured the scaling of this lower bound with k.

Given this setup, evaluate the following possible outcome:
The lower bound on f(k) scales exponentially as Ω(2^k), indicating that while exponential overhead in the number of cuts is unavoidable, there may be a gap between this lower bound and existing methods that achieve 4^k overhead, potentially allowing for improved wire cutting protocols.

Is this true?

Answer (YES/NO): YES